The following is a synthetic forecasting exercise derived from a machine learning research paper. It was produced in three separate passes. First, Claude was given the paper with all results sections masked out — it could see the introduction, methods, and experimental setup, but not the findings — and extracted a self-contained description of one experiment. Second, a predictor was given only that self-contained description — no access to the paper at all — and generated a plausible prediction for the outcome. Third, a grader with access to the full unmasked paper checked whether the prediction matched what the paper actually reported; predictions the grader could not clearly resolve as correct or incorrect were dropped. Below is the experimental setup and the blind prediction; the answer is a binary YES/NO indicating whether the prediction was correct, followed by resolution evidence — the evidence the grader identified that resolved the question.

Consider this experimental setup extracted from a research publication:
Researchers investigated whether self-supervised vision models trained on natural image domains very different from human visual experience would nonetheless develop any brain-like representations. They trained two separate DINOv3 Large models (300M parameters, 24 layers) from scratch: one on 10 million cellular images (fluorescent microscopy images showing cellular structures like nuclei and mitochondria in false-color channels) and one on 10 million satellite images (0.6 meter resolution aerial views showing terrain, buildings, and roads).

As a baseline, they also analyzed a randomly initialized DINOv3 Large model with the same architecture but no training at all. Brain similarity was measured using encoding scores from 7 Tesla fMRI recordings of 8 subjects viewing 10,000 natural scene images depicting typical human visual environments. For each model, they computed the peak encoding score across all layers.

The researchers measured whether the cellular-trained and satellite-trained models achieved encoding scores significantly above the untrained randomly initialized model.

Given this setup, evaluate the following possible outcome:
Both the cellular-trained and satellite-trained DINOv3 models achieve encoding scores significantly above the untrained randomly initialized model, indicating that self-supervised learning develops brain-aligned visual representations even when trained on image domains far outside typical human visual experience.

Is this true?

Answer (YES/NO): YES